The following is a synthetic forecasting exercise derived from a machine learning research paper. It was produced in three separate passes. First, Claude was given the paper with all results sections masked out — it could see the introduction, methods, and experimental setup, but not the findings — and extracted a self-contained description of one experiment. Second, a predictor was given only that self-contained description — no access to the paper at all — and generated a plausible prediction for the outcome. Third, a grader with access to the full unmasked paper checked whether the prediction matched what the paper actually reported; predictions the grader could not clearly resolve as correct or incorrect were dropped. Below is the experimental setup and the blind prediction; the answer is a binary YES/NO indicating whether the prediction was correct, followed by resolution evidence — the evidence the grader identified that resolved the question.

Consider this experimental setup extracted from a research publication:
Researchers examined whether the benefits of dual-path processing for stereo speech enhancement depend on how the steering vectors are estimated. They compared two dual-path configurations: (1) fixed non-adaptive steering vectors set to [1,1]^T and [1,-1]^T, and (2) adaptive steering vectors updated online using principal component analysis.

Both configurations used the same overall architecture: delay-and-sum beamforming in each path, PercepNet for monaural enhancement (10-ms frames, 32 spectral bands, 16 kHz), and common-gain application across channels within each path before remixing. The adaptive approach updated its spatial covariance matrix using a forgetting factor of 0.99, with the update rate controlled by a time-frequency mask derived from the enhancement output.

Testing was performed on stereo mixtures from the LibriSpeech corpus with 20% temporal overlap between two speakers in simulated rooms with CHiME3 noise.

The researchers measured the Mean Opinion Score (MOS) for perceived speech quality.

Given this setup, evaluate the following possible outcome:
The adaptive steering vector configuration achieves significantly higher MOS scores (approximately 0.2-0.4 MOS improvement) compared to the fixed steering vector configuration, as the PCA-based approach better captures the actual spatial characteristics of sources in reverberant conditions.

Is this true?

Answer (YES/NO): NO